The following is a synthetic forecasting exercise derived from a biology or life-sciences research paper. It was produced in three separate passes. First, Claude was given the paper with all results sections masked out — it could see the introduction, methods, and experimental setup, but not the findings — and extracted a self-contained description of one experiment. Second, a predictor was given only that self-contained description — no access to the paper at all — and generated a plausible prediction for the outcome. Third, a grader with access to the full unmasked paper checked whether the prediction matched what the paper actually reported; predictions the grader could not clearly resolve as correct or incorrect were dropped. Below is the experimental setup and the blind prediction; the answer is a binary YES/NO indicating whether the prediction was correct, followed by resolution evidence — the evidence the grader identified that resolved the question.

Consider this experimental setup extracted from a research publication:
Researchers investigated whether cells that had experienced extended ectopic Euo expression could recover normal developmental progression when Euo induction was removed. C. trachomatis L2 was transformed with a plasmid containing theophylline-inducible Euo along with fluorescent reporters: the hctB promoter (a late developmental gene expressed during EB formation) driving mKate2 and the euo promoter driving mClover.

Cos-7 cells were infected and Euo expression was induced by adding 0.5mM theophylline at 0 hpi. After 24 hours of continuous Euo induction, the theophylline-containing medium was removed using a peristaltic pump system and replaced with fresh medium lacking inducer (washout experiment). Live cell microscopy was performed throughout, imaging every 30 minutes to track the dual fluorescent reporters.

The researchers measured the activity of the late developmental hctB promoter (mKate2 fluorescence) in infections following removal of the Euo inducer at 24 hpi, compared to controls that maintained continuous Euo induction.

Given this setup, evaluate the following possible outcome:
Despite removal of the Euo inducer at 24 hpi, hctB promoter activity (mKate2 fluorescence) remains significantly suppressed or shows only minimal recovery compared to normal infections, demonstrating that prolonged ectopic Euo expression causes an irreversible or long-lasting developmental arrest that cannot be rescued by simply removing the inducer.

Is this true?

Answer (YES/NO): NO